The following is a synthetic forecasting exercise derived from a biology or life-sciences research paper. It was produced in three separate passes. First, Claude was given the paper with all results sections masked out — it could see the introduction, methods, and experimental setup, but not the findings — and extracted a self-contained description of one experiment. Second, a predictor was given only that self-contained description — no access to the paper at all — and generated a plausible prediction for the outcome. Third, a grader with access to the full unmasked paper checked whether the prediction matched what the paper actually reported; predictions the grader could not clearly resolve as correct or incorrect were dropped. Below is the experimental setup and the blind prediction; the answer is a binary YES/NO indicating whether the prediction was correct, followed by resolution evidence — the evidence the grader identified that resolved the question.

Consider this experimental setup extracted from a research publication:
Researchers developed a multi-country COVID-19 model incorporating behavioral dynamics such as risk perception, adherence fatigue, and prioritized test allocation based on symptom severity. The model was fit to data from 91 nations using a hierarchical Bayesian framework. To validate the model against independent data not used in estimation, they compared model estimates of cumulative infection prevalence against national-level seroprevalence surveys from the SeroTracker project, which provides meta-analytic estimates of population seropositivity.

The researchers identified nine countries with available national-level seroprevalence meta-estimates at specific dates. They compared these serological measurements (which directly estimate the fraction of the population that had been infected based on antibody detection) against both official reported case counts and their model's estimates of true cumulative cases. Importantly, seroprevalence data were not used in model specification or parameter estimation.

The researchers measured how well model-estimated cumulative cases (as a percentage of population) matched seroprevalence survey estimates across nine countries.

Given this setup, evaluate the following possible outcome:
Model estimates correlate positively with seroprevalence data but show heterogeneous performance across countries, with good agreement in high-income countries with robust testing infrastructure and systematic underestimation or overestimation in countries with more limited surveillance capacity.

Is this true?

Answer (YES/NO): NO